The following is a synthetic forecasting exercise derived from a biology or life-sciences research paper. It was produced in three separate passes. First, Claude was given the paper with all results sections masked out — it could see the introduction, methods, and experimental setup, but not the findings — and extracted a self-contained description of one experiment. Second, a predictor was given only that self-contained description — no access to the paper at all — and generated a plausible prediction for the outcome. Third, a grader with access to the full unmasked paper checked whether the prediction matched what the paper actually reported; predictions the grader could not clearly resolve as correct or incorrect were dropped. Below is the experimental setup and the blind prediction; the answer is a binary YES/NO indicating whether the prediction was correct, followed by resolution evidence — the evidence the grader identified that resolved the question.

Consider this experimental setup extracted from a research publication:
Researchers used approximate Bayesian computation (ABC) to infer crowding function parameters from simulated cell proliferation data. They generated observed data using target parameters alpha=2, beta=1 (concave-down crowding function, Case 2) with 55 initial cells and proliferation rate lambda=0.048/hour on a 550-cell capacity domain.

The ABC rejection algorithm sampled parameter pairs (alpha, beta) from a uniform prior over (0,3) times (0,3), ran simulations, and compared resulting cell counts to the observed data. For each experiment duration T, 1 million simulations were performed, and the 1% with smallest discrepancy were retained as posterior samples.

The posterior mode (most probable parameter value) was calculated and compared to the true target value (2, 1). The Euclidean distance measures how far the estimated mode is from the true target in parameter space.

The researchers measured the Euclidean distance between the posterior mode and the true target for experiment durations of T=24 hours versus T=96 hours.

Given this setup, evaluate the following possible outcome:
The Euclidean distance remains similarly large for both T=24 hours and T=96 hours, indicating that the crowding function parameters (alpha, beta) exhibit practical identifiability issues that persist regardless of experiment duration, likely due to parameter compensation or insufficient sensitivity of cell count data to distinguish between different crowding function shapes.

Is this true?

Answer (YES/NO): NO